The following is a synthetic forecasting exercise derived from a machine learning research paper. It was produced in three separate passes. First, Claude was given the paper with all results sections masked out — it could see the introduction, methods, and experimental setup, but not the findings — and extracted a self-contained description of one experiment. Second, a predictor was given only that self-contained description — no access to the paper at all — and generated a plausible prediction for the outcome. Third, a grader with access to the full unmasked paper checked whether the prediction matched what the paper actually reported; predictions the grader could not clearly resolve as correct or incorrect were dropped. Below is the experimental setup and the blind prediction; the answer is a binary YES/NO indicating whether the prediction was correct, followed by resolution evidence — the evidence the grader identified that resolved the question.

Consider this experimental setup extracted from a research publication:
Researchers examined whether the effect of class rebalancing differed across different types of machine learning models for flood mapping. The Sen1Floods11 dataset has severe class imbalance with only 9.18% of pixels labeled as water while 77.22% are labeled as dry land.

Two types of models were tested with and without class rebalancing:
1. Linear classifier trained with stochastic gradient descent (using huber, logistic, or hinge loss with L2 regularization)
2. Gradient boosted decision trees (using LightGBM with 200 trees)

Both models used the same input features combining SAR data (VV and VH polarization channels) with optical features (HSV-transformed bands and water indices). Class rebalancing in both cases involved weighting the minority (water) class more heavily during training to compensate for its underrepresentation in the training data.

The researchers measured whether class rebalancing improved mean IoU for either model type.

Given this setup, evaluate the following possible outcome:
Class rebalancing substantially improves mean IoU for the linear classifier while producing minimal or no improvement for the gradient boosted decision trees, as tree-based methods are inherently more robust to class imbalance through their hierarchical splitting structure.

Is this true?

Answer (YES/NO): NO